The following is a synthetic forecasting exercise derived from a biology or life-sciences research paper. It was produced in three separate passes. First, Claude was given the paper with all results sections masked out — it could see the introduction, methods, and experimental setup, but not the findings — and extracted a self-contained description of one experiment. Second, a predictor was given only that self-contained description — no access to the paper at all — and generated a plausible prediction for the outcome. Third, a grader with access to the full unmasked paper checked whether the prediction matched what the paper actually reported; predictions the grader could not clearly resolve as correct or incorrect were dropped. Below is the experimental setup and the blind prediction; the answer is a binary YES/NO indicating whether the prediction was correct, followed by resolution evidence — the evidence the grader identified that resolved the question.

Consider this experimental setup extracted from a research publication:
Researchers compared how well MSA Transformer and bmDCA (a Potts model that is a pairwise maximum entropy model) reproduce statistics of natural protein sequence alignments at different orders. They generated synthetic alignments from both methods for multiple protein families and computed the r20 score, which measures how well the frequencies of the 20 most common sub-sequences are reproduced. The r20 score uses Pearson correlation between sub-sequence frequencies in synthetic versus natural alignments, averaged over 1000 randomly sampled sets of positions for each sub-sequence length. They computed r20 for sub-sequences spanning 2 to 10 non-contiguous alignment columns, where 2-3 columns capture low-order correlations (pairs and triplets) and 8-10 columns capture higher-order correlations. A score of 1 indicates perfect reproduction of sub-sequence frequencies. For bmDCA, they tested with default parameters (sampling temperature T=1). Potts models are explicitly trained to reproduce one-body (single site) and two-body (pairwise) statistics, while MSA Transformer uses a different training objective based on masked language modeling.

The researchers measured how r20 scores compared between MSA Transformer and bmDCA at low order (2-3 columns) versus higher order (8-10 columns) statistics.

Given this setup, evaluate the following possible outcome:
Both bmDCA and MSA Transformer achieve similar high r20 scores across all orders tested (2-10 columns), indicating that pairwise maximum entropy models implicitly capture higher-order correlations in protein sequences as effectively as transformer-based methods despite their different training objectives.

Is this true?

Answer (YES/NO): NO